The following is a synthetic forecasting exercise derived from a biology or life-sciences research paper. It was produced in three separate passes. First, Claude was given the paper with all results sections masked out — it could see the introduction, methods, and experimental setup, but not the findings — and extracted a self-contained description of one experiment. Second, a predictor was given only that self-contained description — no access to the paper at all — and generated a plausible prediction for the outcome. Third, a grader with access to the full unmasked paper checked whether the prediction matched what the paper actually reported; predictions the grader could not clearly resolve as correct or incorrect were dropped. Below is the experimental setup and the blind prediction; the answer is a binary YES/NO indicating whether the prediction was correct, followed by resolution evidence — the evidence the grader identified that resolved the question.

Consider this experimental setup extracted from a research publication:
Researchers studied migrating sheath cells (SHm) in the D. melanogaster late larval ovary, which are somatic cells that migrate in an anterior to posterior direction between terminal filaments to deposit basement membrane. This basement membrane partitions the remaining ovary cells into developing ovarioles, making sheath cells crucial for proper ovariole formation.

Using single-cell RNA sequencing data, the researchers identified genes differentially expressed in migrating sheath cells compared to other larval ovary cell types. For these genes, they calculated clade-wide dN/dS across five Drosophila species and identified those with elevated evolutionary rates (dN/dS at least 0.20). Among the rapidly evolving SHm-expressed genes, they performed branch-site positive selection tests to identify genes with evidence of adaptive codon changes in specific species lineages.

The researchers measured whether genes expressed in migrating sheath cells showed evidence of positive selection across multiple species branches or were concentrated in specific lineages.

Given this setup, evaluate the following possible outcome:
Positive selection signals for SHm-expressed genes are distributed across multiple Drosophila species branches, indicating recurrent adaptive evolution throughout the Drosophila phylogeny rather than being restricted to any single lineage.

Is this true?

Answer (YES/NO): YES